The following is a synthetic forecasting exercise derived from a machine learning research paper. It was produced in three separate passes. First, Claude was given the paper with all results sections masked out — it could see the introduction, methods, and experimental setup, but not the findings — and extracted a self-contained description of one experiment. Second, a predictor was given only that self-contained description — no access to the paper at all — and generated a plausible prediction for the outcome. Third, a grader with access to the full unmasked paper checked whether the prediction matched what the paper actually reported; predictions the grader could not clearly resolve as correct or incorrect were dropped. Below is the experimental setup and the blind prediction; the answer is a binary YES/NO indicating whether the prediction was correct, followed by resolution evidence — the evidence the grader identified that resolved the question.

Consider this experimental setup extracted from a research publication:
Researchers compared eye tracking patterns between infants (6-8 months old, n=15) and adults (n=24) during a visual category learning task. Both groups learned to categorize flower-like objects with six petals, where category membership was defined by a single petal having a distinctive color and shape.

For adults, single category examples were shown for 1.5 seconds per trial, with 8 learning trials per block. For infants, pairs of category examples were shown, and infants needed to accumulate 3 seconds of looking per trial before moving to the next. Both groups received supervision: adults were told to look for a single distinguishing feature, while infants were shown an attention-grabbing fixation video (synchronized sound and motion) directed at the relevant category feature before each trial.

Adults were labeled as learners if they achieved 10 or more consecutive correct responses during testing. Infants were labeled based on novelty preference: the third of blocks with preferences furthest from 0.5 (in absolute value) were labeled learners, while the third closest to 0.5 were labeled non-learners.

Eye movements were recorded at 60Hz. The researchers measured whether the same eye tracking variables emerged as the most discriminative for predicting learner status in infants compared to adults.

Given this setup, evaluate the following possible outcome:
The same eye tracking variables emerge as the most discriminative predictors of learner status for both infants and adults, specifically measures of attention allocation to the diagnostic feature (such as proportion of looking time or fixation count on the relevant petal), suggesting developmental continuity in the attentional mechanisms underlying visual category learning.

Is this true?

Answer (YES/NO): NO